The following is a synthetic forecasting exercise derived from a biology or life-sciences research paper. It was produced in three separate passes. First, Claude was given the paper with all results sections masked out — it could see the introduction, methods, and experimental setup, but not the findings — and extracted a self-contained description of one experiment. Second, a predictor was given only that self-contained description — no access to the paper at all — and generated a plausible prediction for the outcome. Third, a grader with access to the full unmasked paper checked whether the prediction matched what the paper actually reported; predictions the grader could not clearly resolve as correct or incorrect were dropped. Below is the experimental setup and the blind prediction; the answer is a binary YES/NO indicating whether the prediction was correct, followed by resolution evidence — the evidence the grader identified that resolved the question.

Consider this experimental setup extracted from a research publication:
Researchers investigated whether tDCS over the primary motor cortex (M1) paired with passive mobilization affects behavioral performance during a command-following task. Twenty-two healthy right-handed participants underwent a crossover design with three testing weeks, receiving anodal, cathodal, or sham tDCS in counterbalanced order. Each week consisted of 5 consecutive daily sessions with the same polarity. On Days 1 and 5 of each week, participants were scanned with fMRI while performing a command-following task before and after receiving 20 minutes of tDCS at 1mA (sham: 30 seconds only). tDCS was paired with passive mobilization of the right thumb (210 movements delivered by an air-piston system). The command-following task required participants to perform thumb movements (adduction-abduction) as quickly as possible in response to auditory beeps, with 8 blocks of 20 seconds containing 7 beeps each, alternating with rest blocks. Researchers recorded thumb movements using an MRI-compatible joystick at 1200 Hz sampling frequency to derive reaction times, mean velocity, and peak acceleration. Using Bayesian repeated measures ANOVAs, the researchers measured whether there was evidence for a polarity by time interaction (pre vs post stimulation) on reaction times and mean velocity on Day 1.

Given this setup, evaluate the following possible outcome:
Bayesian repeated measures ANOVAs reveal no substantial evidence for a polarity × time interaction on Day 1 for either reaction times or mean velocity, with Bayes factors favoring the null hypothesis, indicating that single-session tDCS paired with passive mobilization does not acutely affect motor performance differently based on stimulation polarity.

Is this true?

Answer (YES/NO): YES